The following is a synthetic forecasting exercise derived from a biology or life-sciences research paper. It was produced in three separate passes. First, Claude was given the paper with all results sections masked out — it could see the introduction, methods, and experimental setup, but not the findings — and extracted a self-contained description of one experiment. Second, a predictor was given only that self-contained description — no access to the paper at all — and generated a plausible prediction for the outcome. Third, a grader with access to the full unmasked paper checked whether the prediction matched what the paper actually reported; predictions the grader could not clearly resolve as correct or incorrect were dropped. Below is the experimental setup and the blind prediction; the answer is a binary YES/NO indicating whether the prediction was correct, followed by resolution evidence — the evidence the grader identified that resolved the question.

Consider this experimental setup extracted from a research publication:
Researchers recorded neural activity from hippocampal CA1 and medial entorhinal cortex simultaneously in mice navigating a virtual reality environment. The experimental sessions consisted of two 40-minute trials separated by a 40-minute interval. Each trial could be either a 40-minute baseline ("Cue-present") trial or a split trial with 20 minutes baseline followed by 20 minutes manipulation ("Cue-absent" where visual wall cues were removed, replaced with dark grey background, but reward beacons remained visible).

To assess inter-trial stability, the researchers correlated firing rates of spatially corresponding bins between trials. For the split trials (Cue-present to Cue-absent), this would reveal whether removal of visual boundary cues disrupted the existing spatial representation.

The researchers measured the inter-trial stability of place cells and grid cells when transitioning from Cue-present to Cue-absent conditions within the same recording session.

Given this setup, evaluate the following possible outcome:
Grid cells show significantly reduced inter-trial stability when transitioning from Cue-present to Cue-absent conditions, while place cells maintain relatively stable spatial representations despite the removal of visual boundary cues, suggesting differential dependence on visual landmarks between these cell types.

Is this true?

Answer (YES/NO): NO